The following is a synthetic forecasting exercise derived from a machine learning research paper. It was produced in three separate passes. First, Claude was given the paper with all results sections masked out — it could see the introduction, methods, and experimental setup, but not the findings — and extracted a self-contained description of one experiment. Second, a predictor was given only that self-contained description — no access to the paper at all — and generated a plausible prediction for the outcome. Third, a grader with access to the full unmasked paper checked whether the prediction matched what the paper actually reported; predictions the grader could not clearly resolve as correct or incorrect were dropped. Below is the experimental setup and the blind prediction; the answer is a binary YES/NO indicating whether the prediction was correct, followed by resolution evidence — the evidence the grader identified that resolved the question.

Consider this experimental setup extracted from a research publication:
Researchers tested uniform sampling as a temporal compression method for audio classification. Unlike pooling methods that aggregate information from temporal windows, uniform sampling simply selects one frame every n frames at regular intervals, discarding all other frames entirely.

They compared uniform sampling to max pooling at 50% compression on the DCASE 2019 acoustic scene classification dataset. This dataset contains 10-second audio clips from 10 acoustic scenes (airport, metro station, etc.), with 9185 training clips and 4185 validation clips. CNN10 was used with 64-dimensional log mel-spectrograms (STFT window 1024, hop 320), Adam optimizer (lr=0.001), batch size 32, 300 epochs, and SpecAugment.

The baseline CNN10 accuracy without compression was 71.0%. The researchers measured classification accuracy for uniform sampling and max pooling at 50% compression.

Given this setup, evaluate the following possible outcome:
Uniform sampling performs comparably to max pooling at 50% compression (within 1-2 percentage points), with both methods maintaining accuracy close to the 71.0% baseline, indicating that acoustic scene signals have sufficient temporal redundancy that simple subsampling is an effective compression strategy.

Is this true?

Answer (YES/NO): YES